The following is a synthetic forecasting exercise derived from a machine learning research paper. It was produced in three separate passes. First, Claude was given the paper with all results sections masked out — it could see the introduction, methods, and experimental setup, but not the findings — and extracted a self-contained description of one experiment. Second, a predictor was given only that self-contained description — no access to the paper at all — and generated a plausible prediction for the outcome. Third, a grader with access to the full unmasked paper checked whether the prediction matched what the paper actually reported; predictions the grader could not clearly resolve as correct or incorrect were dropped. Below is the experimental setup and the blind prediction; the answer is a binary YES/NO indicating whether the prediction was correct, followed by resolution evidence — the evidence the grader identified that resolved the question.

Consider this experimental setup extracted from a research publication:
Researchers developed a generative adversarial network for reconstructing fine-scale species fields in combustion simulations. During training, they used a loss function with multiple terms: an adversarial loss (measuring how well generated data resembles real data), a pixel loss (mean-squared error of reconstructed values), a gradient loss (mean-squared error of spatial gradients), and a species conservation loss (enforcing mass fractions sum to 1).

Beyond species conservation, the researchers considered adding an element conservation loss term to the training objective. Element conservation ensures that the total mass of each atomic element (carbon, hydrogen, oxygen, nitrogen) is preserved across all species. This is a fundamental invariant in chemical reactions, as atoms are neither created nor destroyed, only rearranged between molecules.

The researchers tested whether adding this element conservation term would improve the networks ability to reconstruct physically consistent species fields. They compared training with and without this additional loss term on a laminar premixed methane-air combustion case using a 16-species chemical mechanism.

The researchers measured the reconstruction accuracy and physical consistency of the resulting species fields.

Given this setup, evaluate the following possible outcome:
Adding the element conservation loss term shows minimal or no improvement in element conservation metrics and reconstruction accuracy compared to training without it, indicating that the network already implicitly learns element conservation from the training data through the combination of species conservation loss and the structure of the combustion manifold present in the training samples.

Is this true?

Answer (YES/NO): YES